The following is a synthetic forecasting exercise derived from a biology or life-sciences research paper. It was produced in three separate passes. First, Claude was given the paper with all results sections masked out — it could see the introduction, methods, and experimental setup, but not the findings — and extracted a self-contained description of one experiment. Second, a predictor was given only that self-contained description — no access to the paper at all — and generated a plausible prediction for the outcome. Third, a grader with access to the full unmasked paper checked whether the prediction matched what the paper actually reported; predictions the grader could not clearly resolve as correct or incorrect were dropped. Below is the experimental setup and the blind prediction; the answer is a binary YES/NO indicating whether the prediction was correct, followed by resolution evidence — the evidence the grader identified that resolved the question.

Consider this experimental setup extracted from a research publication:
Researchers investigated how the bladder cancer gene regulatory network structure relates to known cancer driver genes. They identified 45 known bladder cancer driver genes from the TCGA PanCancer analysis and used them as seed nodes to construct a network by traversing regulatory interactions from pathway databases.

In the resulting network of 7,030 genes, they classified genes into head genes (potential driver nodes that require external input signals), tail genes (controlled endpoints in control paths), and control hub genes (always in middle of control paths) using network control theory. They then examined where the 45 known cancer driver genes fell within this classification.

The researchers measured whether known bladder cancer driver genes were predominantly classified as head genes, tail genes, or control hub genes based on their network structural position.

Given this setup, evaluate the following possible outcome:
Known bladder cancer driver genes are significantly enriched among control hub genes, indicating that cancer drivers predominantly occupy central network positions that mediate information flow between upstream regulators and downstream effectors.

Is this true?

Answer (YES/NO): NO